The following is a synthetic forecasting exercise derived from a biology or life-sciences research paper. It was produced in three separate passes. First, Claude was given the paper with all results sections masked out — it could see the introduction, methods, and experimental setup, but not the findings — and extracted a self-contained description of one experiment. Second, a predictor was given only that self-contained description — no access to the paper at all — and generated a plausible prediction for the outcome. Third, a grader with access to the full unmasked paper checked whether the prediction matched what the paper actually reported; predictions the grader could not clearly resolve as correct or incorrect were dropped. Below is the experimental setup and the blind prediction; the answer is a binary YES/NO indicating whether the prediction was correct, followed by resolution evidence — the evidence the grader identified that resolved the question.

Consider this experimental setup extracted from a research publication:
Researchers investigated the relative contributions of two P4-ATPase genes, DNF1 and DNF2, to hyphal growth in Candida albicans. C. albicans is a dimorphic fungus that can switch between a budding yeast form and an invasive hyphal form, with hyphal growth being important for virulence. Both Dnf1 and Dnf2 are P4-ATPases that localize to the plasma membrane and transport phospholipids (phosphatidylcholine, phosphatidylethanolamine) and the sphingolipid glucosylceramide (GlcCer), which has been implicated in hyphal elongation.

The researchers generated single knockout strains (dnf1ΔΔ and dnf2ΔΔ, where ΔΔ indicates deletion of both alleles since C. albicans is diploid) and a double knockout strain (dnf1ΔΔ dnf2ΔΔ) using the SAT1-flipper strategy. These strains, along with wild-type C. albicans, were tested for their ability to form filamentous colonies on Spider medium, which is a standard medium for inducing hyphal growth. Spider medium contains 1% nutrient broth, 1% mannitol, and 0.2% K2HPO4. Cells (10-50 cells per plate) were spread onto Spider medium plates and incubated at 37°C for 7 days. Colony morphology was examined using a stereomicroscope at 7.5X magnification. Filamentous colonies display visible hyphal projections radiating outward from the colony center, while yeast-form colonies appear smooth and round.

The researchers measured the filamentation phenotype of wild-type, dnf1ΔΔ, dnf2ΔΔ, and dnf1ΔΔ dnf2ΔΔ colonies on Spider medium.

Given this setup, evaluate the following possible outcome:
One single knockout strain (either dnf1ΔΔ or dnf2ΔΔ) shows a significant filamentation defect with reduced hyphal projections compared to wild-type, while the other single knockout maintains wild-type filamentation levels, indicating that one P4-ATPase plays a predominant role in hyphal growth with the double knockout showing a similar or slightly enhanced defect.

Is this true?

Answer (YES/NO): YES